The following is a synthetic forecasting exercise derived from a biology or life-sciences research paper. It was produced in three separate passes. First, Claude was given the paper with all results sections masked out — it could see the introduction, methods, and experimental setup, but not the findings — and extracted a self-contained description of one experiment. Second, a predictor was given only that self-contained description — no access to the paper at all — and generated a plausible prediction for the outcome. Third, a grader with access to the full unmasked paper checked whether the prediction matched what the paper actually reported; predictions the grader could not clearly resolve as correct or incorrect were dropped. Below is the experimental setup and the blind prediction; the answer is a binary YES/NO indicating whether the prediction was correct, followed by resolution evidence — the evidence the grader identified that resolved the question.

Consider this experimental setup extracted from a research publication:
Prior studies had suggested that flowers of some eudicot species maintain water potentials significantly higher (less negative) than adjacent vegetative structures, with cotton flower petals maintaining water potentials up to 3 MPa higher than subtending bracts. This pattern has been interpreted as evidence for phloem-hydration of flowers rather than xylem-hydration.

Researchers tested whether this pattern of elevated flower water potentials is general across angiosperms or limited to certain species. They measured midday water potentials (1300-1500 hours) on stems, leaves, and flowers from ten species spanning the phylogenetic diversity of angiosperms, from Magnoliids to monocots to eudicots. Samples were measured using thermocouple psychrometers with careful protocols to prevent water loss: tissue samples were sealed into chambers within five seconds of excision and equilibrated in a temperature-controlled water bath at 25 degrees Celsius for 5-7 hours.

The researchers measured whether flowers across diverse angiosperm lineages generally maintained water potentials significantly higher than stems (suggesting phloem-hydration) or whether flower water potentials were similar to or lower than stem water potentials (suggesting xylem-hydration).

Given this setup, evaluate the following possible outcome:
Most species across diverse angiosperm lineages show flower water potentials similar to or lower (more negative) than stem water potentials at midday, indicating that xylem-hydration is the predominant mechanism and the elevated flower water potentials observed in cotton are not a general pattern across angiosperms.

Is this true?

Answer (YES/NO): YES